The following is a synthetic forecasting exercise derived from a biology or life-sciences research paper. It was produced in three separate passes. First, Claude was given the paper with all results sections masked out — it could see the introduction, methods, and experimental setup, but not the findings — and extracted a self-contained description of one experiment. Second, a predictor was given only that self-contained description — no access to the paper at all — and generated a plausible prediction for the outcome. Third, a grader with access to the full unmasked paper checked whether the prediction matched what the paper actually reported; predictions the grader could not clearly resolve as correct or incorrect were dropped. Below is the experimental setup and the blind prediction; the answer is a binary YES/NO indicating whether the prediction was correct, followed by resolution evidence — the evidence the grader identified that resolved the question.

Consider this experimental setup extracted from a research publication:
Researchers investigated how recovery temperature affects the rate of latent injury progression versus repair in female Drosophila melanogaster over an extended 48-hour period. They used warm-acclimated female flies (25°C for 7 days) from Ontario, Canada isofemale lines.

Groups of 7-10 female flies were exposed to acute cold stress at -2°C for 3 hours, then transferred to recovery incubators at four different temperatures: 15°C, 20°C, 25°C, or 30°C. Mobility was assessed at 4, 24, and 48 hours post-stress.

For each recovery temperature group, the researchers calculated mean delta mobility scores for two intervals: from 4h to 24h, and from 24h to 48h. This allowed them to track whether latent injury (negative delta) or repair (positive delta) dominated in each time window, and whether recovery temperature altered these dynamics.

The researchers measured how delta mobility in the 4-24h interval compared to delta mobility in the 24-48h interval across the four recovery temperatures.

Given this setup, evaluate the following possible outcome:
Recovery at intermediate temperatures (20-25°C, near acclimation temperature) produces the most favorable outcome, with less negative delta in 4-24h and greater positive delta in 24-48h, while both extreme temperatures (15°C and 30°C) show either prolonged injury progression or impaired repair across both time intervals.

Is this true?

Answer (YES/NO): NO